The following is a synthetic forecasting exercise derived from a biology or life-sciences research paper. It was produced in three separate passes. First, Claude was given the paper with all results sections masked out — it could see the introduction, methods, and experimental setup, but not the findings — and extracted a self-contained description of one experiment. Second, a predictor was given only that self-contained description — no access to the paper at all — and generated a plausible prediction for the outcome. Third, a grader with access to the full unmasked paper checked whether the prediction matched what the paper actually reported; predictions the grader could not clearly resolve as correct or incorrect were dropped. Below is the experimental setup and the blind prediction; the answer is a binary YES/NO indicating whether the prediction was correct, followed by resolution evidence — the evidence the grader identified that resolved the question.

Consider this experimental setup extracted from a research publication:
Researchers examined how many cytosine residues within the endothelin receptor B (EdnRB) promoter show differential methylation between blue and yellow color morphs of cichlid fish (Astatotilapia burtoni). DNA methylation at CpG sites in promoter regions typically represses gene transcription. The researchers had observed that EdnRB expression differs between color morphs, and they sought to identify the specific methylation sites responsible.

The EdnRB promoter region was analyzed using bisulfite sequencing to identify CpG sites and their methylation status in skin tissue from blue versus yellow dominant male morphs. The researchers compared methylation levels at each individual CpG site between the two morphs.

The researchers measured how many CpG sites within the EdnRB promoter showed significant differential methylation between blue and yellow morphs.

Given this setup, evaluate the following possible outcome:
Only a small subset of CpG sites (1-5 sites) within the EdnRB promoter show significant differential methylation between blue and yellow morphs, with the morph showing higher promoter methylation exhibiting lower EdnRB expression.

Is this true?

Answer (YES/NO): YES